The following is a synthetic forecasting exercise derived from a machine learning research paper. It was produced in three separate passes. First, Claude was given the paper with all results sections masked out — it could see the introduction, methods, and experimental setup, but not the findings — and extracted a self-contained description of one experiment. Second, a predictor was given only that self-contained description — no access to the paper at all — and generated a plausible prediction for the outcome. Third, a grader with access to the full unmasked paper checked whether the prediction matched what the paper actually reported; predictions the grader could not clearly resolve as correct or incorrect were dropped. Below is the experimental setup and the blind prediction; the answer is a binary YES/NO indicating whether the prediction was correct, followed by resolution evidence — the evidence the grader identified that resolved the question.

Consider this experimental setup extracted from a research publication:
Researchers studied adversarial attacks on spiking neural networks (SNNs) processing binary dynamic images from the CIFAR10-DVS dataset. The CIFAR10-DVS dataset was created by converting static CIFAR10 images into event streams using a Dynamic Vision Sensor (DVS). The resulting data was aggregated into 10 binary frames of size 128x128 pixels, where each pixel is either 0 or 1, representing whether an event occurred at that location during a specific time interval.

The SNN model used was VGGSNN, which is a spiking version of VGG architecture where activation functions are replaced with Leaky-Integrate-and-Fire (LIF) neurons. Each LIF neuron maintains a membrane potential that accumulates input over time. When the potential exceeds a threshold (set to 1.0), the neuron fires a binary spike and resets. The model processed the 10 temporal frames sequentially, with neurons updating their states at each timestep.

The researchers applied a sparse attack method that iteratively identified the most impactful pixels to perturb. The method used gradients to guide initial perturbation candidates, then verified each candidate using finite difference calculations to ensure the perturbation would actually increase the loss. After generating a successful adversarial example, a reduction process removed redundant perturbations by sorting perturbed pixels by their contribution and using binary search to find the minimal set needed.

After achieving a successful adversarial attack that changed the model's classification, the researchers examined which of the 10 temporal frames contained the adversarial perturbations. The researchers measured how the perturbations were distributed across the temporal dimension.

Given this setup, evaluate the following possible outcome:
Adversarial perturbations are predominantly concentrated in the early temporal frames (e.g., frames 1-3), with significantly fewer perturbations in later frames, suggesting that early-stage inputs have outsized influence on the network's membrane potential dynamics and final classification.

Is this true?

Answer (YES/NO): YES